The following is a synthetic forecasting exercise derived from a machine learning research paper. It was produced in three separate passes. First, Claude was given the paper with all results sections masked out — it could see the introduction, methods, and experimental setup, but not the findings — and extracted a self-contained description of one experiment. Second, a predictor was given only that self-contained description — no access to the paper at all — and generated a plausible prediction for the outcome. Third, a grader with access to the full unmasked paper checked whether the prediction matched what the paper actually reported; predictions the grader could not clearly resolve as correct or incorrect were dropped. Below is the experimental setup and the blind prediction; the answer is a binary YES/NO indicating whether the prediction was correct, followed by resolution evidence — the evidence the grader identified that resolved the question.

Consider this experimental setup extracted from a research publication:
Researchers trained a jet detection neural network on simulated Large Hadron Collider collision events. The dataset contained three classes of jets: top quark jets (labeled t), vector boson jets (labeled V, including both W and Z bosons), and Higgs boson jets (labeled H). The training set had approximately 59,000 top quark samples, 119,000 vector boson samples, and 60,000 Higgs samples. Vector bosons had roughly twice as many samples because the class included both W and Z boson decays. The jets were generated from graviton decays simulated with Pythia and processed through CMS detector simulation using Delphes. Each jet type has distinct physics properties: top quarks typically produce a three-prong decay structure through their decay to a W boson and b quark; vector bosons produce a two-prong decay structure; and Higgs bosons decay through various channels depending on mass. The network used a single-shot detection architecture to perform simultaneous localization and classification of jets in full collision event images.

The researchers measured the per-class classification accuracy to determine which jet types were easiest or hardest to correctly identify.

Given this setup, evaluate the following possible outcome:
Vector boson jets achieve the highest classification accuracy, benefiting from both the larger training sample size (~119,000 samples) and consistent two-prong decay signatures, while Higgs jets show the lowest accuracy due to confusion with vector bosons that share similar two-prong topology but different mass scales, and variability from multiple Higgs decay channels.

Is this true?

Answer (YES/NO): NO